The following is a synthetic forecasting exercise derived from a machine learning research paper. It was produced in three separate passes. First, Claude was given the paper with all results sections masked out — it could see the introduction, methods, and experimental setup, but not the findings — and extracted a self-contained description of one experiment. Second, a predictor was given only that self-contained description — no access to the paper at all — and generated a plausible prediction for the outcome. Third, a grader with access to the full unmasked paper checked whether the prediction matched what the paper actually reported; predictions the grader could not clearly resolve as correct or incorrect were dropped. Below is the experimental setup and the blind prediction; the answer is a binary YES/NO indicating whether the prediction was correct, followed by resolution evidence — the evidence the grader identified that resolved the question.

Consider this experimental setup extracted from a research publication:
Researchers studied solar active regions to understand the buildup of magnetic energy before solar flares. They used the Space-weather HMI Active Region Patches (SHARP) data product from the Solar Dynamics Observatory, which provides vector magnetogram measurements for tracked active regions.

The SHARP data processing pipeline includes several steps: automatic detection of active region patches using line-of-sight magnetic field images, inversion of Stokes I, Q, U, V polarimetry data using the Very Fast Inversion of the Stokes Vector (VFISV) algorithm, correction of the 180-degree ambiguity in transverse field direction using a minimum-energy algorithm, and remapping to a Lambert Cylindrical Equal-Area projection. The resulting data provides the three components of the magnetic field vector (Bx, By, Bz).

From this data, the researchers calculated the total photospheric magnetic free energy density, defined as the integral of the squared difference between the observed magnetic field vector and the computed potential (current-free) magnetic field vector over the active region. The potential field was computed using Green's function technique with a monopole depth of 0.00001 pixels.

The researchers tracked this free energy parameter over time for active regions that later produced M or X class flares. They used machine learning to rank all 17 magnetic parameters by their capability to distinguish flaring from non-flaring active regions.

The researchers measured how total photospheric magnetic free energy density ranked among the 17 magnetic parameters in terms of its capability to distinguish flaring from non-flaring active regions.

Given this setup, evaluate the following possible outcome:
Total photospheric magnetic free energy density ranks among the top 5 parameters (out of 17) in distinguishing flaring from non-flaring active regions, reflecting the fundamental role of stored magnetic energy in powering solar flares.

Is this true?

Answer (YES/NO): YES